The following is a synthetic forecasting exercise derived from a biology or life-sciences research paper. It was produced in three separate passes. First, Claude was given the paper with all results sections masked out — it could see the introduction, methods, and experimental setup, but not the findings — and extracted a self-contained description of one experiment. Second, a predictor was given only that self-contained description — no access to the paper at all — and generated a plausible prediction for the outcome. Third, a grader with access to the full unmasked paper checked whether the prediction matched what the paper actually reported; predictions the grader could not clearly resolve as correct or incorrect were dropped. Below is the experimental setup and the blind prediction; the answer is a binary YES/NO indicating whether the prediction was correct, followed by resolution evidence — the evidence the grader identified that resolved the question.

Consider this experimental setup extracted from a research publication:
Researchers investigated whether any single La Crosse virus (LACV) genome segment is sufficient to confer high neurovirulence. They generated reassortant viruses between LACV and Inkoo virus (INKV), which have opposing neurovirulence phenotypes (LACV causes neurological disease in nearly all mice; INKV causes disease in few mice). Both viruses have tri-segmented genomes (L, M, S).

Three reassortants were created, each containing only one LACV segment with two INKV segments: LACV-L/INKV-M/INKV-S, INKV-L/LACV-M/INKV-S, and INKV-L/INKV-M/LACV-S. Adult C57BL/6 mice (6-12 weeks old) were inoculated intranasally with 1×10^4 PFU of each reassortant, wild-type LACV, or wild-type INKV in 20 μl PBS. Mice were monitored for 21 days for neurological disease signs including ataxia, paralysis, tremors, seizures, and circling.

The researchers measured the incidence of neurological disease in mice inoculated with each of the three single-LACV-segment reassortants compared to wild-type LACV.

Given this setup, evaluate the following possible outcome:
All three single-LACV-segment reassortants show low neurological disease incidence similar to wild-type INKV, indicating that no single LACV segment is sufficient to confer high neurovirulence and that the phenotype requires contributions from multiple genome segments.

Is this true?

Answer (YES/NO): YES